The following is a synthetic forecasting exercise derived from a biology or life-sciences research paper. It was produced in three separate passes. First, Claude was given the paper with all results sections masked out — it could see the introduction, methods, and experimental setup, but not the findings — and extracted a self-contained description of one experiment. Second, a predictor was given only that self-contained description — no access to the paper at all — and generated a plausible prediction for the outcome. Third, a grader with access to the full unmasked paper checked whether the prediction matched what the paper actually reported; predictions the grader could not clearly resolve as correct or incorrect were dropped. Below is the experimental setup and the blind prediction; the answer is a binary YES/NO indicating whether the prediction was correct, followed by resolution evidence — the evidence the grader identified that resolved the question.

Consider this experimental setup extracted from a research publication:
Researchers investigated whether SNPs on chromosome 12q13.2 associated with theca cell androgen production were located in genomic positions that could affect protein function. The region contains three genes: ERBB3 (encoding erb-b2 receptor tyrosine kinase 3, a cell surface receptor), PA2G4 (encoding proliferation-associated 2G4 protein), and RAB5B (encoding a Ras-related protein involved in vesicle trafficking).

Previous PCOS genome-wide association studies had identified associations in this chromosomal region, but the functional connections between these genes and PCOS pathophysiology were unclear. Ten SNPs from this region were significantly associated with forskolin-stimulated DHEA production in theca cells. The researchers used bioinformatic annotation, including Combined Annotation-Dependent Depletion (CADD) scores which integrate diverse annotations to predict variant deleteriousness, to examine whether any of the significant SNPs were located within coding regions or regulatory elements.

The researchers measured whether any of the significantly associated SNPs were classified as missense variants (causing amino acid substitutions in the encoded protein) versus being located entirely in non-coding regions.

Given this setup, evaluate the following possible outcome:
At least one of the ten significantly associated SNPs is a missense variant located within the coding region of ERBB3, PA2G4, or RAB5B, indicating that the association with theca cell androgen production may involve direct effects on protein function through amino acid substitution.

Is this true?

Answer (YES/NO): YES